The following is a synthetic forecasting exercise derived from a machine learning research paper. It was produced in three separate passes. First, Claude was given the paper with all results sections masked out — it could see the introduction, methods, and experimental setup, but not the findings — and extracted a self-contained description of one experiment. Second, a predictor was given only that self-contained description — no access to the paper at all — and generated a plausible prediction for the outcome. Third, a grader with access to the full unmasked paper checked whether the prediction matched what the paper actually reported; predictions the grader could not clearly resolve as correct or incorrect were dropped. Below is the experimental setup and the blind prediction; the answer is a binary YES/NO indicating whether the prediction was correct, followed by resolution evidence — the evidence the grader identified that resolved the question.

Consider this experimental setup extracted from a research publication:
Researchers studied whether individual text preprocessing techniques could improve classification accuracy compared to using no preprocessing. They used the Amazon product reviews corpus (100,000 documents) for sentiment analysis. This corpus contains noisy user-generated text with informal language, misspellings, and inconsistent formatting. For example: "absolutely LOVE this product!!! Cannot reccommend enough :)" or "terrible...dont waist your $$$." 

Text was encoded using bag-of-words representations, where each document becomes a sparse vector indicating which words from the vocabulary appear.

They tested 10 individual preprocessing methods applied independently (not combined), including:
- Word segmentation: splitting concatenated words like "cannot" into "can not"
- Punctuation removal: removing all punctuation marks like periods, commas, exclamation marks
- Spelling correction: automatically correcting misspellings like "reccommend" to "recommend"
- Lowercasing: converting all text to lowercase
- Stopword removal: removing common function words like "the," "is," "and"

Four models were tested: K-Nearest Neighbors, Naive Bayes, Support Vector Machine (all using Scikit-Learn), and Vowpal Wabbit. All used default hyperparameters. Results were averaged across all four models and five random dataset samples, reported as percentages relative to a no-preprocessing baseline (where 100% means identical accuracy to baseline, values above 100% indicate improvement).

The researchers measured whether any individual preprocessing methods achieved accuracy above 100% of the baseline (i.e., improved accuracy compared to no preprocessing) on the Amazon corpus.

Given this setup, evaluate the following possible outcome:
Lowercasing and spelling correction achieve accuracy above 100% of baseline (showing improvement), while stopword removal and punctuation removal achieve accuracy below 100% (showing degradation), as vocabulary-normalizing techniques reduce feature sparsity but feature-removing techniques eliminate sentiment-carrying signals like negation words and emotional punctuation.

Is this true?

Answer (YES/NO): NO